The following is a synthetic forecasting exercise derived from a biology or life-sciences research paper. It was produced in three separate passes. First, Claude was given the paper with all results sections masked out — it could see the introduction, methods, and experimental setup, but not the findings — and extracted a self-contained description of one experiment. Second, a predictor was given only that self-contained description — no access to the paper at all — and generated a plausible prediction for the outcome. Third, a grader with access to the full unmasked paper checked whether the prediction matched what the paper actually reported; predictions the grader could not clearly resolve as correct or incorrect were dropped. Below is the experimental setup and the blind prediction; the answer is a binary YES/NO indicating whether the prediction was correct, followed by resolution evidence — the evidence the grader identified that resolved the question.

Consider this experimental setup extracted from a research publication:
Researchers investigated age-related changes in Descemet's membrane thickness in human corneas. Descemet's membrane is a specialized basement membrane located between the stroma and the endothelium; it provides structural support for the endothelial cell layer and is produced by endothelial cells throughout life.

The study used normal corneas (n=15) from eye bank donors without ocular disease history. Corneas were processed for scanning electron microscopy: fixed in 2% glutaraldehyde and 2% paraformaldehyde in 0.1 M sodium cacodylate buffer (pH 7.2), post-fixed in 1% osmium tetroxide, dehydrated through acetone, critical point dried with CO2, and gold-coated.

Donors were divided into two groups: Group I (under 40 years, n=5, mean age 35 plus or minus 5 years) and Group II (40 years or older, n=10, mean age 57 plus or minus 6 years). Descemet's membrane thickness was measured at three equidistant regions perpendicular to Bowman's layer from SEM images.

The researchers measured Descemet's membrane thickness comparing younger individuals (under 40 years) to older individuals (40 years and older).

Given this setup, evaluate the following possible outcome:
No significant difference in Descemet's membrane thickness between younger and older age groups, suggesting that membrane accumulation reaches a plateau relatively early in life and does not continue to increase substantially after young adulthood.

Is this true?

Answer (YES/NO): NO